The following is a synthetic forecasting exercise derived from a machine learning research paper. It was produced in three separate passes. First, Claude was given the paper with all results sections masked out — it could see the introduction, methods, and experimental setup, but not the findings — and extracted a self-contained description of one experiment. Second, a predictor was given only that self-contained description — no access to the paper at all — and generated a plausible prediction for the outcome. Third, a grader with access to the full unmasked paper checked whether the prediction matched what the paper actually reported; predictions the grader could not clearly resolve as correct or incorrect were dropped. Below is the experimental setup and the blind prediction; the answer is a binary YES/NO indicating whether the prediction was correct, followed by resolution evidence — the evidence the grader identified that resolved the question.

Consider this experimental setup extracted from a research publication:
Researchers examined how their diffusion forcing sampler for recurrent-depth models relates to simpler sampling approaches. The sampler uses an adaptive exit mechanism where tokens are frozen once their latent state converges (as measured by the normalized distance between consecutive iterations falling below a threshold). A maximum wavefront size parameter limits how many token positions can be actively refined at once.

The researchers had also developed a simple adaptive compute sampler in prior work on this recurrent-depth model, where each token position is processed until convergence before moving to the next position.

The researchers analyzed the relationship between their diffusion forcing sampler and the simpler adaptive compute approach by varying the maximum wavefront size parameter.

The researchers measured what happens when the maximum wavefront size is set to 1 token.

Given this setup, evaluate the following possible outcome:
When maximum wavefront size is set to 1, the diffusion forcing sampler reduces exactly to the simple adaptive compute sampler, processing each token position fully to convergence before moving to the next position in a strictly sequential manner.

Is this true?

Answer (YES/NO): YES